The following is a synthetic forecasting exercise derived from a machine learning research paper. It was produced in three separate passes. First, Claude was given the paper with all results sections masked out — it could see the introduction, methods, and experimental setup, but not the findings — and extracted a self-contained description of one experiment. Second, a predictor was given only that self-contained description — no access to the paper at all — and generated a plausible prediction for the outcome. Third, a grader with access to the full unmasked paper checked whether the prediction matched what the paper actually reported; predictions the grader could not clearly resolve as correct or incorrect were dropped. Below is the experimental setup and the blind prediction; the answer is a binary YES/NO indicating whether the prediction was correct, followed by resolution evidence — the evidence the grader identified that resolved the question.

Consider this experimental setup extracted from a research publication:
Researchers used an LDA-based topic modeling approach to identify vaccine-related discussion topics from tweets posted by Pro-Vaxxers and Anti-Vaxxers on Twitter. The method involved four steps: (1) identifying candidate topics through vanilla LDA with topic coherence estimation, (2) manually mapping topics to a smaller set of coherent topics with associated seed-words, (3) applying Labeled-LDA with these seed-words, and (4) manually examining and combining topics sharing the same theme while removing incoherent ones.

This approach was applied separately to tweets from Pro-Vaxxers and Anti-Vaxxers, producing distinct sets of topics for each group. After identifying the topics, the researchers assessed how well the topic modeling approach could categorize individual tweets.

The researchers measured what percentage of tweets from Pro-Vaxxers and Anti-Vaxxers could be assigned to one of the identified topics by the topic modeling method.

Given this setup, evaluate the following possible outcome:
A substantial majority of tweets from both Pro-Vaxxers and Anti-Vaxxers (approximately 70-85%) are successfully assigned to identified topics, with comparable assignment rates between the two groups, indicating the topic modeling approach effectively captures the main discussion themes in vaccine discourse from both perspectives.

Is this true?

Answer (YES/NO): YES